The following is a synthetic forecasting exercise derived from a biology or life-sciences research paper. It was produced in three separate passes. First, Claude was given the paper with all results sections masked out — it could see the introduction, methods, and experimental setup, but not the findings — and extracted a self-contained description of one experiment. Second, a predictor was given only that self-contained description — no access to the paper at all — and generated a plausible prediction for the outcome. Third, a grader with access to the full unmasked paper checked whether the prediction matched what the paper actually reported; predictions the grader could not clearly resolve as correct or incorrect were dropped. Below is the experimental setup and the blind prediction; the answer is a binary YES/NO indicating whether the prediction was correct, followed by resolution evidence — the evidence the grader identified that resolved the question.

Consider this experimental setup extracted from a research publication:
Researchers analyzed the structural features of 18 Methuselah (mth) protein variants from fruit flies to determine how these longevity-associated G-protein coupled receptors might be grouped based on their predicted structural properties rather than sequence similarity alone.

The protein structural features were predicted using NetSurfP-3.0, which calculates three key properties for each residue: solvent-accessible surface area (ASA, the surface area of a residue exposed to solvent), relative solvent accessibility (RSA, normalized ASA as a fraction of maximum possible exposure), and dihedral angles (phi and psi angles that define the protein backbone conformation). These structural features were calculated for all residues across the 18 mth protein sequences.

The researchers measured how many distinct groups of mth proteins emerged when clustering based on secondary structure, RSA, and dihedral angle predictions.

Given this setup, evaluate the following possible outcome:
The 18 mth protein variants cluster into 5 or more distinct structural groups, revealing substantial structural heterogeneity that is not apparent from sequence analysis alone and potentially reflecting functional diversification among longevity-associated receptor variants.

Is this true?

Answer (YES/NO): YES